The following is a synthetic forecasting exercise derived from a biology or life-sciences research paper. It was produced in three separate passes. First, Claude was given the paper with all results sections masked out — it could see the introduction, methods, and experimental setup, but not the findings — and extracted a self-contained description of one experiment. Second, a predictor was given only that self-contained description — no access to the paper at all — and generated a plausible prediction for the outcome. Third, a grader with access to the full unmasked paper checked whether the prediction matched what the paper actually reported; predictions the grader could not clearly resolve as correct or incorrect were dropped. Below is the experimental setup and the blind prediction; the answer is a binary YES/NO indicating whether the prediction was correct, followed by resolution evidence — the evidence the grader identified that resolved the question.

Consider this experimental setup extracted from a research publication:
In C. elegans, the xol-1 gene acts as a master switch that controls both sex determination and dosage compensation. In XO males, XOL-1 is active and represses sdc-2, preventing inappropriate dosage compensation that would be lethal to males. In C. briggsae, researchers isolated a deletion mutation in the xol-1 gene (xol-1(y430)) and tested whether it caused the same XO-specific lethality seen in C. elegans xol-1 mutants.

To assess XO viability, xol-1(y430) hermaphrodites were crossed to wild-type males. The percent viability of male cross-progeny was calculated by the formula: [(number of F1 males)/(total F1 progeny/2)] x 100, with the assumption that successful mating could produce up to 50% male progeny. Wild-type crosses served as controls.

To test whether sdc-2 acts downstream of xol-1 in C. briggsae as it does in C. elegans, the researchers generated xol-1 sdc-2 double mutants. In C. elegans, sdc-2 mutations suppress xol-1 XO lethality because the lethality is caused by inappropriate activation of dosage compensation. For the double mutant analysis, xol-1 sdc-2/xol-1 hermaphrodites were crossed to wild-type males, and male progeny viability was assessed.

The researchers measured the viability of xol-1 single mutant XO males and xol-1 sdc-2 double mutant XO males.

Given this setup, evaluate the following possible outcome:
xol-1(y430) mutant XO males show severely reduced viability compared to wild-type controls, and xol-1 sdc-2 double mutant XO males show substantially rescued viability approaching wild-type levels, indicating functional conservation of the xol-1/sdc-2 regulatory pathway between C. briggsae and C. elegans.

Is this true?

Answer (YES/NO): YES